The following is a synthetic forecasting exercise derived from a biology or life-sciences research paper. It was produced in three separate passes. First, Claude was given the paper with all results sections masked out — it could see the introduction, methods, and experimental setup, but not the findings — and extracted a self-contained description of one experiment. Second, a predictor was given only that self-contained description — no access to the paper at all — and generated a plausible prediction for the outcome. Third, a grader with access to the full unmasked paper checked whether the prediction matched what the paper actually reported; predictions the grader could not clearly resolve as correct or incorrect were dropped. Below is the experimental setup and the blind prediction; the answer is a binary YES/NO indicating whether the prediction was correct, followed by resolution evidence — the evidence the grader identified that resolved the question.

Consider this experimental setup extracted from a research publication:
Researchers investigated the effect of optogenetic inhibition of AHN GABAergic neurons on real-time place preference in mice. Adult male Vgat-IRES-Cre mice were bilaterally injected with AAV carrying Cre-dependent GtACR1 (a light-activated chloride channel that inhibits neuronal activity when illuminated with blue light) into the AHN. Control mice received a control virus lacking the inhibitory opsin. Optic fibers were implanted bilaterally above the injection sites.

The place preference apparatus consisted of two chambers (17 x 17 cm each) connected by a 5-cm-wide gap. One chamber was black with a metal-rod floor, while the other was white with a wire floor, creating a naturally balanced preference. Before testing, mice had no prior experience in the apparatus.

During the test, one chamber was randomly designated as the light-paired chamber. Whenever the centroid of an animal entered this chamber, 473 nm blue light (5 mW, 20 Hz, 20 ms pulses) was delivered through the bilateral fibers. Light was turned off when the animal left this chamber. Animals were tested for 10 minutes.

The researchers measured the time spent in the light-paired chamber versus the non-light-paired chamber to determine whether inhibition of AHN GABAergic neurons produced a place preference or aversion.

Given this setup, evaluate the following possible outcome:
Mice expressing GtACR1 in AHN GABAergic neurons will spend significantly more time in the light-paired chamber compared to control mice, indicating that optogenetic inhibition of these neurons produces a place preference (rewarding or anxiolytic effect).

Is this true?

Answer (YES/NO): NO